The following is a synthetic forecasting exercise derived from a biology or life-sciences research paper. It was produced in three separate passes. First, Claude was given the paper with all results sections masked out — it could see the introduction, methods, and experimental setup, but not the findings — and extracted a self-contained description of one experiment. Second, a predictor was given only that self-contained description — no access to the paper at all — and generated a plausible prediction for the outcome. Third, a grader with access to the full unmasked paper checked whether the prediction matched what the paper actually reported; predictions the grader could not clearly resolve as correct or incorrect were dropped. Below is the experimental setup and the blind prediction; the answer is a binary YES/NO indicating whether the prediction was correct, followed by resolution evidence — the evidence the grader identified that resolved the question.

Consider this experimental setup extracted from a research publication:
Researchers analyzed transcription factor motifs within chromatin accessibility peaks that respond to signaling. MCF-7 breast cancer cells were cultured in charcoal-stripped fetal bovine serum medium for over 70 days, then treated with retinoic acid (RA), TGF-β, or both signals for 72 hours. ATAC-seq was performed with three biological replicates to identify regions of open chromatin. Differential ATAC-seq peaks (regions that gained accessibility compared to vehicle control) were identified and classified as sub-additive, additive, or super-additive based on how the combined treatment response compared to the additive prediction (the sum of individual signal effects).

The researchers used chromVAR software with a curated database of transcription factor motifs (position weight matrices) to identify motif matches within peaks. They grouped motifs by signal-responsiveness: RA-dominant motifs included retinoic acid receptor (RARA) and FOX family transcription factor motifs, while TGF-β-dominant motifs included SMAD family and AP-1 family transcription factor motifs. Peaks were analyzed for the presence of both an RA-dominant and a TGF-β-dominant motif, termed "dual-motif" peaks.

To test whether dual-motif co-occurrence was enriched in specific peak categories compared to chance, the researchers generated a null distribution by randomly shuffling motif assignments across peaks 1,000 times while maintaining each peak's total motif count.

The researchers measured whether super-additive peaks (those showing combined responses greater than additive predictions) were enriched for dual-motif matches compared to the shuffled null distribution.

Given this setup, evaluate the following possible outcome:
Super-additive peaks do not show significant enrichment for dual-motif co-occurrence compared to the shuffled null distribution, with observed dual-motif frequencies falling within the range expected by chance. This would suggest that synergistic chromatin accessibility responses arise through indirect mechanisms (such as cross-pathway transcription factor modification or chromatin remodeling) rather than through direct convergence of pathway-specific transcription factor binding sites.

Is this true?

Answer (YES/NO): NO